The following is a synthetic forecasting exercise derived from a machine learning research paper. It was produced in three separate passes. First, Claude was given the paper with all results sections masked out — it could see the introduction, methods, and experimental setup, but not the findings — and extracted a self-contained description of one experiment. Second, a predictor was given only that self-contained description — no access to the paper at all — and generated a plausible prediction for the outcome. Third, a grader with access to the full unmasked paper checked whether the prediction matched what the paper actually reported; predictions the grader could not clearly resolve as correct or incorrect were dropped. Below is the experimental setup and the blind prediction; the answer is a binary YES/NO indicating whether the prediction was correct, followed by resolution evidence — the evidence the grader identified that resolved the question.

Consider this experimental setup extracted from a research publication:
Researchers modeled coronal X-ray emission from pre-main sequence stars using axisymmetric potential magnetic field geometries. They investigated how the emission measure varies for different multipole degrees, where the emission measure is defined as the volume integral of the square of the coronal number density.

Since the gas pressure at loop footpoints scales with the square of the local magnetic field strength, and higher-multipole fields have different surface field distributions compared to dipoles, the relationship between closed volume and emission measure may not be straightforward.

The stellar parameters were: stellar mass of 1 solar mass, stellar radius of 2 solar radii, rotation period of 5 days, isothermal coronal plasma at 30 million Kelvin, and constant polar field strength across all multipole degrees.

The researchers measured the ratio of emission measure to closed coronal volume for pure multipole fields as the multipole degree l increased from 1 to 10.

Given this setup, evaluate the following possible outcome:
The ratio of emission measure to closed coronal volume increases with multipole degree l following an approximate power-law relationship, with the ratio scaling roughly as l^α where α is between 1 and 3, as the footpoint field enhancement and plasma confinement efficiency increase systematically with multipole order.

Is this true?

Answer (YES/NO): NO